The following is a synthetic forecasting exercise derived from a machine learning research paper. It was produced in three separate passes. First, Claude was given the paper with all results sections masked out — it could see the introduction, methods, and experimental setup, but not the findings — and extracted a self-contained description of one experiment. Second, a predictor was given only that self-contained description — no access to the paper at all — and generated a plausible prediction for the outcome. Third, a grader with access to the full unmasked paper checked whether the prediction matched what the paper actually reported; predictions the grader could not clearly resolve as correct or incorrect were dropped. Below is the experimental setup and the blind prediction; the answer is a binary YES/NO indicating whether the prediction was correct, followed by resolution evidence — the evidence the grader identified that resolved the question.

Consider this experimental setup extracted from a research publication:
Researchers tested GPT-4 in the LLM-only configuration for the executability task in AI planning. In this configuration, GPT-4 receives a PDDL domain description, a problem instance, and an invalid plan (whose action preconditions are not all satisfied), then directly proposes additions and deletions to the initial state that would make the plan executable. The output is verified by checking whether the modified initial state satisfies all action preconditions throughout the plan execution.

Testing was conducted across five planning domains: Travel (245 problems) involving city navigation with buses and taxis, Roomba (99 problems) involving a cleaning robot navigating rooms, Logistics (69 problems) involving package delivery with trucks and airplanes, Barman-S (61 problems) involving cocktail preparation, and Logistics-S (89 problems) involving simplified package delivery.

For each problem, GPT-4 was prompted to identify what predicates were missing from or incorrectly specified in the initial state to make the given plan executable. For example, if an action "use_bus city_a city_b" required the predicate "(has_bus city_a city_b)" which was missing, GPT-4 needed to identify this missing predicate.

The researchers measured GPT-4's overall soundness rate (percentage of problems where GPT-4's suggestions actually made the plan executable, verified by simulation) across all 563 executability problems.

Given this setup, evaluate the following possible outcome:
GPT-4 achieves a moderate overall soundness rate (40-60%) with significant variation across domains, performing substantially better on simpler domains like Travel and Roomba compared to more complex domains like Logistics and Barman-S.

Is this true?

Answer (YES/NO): NO